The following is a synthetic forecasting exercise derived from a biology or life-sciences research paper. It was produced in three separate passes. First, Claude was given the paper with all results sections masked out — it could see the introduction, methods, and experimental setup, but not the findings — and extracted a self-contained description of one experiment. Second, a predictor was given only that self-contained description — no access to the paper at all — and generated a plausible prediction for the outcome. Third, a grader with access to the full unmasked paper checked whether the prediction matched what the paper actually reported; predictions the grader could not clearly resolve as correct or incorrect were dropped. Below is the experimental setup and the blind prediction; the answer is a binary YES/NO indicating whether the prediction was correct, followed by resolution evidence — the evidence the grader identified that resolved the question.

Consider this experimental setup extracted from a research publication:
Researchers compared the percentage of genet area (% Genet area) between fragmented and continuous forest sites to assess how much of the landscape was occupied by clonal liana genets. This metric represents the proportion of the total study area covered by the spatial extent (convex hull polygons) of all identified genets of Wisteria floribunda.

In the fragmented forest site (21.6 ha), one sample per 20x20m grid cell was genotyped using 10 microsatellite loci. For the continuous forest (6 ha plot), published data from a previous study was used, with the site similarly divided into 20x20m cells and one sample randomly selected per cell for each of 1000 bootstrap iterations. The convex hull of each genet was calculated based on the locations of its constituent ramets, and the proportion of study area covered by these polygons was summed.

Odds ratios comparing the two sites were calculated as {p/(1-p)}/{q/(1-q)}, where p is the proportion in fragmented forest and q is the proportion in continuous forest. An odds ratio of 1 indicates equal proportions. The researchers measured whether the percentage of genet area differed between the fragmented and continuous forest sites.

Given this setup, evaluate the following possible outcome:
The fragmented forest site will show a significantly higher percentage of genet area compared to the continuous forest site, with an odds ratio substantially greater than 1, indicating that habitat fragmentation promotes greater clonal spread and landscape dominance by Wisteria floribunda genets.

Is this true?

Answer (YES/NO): YES